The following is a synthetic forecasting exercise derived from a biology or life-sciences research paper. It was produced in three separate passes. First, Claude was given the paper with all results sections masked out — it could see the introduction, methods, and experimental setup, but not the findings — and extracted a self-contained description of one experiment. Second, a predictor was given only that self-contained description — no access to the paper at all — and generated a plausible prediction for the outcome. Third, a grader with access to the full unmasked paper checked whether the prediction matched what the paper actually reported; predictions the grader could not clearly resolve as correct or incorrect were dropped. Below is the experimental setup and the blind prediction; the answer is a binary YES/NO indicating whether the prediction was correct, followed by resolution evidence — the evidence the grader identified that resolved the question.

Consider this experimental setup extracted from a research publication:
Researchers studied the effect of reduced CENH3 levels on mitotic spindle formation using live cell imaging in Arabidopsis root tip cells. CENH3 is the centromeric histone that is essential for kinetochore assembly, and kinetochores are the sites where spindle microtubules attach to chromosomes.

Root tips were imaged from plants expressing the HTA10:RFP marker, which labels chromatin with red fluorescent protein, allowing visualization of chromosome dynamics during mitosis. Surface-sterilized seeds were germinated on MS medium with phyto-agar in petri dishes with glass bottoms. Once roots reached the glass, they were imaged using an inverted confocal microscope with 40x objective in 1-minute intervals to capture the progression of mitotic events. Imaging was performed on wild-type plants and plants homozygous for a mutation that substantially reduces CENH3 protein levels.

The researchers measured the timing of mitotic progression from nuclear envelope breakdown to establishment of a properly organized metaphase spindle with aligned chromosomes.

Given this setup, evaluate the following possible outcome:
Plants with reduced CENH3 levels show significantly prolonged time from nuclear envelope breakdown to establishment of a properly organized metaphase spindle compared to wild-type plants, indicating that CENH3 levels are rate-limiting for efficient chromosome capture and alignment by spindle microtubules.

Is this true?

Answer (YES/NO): YES